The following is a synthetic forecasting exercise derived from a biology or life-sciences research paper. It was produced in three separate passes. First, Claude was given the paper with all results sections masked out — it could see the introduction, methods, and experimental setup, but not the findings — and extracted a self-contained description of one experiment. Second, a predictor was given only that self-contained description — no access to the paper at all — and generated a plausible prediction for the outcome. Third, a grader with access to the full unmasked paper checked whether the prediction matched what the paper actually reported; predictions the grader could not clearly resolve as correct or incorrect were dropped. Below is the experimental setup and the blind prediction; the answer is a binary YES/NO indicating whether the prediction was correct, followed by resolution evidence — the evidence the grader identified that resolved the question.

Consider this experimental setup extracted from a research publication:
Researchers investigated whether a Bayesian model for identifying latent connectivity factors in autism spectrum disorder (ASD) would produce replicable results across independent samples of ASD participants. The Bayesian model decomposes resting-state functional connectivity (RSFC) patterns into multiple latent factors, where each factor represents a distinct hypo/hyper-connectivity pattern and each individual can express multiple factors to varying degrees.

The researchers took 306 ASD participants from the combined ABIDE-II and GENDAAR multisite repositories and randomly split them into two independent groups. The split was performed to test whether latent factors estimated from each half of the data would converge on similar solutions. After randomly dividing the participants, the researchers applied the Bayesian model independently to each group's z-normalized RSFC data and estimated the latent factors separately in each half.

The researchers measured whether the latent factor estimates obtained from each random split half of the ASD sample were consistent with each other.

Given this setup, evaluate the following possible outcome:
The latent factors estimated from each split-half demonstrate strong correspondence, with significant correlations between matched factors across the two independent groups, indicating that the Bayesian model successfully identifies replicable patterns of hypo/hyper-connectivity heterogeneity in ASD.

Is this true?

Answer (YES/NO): YES